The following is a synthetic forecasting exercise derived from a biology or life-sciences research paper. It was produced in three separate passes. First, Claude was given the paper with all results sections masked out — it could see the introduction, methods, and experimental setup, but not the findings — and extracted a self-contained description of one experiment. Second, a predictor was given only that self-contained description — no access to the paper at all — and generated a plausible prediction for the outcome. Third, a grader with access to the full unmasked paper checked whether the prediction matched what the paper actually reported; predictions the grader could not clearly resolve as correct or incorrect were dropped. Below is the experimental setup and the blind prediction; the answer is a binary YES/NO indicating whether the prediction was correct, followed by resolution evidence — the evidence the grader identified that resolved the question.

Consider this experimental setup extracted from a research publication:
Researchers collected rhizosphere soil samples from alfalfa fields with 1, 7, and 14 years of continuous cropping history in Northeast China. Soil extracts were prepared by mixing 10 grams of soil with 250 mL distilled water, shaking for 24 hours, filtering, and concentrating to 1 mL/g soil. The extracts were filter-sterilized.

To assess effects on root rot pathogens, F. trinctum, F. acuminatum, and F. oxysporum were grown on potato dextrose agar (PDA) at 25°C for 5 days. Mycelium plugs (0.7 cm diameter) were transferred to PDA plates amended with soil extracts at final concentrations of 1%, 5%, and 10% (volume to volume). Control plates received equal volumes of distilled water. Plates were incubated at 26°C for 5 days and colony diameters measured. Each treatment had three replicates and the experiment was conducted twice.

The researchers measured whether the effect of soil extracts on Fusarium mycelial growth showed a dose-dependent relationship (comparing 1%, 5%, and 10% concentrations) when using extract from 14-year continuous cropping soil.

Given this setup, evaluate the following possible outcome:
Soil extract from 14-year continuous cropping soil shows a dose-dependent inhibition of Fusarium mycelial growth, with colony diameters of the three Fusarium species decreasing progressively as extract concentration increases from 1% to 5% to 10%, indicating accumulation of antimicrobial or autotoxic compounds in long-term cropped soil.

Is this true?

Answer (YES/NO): NO